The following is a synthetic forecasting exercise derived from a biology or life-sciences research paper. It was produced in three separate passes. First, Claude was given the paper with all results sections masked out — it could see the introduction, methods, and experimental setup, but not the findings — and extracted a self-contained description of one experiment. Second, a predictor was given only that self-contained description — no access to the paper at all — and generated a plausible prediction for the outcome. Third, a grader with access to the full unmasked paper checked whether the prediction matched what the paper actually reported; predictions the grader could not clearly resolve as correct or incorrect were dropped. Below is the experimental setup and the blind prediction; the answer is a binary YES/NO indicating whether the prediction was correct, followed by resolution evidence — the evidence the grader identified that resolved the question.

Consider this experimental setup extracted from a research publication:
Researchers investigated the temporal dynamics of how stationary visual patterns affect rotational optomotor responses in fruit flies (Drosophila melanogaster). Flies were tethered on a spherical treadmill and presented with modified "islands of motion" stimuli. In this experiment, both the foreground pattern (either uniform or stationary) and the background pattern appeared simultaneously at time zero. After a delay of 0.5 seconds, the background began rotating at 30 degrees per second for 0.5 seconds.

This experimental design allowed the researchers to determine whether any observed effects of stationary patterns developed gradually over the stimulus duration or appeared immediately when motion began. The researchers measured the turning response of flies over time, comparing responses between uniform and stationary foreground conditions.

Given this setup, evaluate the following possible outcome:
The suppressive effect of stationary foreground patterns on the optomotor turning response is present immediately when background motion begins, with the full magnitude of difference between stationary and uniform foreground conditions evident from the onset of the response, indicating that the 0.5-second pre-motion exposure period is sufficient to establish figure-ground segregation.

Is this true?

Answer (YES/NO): NO